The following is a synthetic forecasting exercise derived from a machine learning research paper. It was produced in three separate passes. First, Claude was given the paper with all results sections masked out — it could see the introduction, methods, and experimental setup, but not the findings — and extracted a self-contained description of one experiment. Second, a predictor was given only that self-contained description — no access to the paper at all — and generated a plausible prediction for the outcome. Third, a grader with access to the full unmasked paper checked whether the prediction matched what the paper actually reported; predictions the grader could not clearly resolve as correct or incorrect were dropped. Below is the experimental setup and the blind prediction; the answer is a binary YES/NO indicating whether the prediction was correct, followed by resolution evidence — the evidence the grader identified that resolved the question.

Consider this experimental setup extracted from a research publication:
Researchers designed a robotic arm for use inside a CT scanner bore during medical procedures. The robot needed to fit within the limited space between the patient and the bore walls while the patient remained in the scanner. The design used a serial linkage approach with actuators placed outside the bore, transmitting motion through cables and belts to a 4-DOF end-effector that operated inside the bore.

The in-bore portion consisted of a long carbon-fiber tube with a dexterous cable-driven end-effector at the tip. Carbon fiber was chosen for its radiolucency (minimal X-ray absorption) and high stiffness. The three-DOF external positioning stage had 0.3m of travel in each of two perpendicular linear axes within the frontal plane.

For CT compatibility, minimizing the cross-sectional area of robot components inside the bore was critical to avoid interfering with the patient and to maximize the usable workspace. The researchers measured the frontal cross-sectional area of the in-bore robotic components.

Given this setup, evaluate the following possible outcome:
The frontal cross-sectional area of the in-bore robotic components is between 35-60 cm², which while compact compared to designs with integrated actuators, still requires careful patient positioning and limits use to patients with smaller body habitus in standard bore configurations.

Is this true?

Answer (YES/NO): NO